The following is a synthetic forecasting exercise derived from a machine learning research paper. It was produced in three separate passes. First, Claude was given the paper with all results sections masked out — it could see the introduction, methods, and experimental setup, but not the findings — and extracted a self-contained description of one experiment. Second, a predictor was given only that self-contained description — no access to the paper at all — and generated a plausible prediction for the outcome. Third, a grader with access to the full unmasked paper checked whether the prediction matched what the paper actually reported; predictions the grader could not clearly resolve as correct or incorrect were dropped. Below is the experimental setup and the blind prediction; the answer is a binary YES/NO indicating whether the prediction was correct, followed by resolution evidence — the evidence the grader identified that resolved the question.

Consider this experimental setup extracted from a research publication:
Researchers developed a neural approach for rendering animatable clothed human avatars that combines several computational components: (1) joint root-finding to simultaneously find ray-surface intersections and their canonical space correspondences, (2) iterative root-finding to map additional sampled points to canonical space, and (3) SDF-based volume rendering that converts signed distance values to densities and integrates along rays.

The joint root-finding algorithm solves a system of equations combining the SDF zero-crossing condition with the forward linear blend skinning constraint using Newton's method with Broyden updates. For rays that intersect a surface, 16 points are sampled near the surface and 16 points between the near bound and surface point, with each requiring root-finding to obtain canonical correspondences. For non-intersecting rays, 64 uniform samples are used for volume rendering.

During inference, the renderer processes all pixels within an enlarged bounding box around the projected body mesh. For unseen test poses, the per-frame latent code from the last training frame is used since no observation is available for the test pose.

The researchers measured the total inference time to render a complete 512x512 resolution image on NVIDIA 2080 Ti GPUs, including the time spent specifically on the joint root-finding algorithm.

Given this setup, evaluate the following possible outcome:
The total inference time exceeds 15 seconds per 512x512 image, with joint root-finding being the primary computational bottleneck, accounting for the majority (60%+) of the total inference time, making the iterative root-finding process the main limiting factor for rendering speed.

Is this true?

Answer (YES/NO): NO